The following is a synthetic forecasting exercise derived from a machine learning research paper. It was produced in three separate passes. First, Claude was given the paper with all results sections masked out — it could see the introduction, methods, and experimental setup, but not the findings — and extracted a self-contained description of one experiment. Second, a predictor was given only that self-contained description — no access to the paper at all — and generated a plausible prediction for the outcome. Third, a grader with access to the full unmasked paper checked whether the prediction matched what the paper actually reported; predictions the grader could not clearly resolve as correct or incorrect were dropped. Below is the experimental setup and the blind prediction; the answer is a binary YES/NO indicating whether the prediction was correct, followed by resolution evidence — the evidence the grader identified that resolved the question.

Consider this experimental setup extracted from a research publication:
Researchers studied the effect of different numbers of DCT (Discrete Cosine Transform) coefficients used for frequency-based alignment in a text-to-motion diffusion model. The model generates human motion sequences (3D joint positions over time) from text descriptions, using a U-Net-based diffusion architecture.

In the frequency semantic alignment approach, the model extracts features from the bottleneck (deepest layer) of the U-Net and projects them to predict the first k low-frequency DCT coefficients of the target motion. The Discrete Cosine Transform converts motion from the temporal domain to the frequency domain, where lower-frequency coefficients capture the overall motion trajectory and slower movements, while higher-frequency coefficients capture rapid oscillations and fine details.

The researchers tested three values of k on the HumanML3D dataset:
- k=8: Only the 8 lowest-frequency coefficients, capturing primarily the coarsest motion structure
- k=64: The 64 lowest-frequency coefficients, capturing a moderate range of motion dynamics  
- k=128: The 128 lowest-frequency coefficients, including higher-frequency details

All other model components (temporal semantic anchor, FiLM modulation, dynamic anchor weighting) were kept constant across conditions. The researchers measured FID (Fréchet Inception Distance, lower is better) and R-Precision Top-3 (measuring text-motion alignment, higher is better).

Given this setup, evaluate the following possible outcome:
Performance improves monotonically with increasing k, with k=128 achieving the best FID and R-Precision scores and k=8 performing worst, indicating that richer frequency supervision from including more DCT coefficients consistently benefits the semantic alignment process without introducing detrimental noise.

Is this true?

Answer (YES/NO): NO